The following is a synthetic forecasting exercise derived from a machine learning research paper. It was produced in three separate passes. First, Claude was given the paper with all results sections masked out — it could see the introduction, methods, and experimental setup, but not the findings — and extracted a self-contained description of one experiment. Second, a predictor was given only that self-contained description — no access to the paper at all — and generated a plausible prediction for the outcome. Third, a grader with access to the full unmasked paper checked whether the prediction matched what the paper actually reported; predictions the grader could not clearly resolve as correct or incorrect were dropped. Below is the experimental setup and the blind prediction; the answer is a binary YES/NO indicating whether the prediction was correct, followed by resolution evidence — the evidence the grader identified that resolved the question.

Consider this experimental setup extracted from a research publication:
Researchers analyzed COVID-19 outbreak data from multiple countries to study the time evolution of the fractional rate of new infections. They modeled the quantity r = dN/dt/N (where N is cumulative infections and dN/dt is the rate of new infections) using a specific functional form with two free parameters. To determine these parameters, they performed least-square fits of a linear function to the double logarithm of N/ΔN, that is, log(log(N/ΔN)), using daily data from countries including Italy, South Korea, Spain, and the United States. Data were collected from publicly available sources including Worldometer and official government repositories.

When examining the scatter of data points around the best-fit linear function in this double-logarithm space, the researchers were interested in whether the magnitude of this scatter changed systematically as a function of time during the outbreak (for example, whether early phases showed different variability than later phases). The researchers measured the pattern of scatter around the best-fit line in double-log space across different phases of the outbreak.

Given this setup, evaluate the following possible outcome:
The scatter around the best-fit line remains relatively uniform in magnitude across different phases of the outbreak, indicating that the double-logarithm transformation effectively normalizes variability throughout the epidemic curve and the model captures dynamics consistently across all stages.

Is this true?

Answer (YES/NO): NO